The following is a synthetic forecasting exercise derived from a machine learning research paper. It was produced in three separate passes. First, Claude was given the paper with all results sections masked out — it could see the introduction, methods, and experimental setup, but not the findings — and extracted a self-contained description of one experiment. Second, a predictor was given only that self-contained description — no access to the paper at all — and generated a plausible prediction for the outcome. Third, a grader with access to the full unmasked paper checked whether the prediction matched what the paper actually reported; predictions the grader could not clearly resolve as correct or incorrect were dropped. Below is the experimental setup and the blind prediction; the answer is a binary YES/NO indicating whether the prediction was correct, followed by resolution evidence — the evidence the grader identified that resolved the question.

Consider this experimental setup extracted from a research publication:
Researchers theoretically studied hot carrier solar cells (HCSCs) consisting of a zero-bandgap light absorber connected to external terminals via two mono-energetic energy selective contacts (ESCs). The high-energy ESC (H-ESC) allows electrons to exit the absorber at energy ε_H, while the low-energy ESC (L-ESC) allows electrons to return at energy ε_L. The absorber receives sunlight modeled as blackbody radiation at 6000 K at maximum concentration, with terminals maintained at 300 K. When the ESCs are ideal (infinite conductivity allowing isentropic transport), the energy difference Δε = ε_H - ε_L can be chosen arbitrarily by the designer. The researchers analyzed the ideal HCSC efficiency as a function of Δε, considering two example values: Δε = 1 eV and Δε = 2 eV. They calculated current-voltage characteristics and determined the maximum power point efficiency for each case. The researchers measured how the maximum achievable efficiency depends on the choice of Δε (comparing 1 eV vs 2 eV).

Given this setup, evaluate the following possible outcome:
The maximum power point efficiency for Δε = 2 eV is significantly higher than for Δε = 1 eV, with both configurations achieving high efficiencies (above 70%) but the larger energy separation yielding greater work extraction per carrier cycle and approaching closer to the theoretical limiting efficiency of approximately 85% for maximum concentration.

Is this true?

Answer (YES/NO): NO